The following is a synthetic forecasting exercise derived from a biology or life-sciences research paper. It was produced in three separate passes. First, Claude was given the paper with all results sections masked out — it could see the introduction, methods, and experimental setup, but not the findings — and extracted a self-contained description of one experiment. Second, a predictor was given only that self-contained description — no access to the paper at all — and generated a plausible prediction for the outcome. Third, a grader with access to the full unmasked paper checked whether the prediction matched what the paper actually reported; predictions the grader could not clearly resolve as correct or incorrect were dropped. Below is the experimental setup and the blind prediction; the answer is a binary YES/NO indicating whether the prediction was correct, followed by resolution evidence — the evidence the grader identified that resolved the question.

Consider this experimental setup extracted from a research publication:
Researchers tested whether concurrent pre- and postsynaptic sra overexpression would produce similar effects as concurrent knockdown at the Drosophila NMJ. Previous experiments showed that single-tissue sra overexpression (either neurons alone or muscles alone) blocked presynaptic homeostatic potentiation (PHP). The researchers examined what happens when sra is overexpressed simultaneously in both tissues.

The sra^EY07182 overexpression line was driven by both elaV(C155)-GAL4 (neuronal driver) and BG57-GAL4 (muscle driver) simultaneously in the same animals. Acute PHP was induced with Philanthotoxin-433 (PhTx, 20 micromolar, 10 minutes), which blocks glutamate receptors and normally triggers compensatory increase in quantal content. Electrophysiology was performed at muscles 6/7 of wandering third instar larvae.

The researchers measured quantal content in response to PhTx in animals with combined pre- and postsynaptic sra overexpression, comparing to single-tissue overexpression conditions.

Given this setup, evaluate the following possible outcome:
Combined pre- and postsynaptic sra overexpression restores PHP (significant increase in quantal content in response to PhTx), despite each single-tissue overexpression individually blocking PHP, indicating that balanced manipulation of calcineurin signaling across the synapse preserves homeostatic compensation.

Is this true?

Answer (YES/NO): NO